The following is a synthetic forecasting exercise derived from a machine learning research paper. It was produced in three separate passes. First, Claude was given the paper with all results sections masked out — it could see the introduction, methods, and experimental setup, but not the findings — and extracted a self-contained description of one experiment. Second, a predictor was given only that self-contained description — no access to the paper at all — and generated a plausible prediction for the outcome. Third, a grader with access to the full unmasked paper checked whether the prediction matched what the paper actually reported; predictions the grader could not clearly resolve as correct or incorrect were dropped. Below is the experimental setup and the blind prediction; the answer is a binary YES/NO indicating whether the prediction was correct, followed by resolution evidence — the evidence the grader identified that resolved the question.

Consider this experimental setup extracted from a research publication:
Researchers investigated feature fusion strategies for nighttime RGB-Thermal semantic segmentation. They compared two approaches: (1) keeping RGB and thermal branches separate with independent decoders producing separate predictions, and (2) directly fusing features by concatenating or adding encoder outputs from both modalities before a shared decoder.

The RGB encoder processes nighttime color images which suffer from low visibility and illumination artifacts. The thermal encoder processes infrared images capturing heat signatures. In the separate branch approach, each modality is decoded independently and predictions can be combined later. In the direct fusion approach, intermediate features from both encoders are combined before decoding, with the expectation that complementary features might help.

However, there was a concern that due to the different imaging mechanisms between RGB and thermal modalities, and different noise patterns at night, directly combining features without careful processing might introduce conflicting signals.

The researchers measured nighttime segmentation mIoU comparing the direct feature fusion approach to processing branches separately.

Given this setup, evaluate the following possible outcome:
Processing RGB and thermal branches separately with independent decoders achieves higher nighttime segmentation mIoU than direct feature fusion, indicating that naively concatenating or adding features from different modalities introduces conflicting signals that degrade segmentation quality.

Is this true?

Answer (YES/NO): NO